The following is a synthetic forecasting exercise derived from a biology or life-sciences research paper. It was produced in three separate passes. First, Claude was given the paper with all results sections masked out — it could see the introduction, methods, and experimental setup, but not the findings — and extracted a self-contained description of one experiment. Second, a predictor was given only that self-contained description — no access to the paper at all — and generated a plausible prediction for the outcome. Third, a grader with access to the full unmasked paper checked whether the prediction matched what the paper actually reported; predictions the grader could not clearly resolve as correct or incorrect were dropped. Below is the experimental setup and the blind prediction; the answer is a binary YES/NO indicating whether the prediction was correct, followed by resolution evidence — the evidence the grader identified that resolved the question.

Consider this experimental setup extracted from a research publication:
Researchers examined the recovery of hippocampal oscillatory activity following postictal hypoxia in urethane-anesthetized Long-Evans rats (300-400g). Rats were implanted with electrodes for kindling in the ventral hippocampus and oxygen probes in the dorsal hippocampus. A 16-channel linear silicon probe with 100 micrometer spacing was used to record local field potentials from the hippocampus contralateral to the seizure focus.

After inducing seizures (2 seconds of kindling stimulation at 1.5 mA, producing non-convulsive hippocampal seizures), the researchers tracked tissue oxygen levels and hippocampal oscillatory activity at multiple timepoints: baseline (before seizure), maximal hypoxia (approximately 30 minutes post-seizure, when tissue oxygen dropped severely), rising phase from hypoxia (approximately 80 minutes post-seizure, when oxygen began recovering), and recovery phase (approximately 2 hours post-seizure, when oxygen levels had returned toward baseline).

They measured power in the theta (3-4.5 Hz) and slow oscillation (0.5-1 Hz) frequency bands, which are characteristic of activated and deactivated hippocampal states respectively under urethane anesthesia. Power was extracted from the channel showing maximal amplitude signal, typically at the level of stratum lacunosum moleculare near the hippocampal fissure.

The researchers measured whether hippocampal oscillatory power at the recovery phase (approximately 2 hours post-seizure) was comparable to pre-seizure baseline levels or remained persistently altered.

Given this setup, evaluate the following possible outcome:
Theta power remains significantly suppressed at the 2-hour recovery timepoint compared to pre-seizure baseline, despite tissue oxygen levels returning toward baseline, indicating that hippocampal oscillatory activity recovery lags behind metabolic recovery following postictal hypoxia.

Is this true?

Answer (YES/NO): NO